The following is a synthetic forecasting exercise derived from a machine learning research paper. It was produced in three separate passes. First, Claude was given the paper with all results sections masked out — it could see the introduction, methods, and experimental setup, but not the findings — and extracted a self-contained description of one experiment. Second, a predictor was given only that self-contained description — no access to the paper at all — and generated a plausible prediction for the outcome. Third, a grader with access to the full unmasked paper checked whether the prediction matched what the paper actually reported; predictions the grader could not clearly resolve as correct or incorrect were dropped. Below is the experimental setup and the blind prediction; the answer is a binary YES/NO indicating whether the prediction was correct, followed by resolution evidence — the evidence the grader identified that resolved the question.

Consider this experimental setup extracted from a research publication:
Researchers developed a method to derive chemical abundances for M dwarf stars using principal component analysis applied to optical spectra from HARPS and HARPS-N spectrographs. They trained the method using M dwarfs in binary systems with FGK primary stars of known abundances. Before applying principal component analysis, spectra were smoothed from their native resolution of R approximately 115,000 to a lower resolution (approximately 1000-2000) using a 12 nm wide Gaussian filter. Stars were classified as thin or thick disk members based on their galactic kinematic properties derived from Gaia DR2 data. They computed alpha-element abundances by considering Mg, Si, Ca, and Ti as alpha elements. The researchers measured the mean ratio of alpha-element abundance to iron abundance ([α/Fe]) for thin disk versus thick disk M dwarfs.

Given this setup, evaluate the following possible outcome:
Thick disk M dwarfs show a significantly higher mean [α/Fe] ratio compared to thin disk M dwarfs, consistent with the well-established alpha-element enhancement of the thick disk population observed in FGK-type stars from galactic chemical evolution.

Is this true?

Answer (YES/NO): YES